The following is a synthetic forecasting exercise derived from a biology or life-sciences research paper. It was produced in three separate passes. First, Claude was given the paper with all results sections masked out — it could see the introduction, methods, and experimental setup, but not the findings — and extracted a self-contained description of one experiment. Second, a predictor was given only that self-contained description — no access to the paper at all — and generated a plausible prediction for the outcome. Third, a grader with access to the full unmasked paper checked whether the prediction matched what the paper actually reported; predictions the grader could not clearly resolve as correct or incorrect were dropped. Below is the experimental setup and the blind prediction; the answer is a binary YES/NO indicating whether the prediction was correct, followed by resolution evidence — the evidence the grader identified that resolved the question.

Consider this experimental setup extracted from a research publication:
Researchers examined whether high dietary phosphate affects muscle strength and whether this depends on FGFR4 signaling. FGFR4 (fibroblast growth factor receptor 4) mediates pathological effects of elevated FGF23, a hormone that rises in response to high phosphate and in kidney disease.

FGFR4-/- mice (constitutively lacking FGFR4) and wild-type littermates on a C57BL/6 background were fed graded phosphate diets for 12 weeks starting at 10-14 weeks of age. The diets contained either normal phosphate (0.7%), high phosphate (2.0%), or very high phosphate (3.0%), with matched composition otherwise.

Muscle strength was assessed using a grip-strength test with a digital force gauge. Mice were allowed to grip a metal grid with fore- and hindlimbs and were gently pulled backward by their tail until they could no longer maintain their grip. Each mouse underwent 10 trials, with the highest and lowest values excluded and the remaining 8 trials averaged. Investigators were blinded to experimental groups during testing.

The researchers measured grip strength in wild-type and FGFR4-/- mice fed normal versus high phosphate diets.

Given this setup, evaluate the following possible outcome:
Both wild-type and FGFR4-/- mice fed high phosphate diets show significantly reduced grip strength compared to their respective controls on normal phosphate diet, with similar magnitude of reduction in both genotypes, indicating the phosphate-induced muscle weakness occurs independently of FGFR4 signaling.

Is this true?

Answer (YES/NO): YES